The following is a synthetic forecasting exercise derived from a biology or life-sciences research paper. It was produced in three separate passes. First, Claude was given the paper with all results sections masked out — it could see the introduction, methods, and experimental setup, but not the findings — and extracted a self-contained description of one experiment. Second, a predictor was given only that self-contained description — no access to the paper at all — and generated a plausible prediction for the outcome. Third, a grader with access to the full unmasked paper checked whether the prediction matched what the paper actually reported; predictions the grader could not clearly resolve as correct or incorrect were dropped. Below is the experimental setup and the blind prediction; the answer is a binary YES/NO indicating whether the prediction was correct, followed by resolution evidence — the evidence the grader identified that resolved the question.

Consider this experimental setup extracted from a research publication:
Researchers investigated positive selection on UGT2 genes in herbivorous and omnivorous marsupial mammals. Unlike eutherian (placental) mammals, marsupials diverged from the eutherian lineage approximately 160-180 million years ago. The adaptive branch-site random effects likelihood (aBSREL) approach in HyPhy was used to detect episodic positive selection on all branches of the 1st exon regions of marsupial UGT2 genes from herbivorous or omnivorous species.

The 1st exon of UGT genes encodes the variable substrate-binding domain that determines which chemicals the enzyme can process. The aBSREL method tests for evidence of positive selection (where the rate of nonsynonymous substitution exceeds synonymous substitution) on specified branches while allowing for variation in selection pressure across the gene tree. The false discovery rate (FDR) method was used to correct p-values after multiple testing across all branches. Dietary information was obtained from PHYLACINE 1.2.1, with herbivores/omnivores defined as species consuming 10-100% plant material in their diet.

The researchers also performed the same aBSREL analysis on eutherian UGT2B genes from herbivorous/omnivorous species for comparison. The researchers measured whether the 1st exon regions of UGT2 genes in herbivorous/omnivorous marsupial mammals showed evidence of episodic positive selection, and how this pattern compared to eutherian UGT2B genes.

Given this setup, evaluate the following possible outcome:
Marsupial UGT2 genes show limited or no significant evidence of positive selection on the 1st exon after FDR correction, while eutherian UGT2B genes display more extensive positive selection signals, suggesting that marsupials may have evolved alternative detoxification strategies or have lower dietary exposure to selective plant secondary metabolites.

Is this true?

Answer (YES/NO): NO